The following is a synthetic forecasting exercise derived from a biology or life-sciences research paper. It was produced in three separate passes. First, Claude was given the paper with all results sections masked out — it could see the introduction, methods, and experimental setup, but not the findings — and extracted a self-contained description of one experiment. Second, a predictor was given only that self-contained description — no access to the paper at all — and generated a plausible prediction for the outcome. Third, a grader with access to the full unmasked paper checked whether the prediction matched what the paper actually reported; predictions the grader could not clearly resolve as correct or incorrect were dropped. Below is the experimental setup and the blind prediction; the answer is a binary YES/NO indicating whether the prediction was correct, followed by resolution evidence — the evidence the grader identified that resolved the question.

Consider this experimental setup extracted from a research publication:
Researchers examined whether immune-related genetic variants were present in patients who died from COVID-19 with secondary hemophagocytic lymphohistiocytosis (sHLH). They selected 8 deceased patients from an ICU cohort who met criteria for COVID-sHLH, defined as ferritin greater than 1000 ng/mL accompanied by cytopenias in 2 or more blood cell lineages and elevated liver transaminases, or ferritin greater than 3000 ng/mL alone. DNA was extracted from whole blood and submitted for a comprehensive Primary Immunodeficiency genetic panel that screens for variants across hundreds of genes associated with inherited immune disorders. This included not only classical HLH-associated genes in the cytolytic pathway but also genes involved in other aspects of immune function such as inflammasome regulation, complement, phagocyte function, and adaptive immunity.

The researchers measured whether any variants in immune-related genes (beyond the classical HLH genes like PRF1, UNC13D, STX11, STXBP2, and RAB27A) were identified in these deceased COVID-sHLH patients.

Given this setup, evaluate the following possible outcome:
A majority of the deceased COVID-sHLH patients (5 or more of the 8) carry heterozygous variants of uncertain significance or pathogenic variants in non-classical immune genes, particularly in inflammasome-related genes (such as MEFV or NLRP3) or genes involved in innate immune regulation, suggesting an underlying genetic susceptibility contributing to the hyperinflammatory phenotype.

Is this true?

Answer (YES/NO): NO